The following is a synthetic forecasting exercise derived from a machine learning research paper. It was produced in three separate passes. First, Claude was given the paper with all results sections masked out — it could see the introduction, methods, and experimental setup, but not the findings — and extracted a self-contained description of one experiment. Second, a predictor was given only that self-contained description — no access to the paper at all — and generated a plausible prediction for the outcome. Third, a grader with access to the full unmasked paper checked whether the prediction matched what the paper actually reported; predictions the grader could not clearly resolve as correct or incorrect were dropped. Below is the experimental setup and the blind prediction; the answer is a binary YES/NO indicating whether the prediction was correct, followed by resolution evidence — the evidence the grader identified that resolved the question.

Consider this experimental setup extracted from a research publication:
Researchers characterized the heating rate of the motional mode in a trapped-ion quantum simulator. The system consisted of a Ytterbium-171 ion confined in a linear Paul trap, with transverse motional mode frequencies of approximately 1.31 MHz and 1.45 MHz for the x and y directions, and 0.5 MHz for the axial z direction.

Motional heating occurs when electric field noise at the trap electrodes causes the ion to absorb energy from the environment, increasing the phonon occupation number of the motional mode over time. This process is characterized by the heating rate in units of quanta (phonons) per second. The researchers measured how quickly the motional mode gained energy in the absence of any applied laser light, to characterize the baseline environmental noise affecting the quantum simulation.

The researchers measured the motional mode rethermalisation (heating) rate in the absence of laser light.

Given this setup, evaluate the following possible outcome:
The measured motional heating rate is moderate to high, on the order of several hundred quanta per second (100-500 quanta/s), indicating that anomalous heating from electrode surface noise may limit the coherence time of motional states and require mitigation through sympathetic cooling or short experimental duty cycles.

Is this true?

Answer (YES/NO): NO